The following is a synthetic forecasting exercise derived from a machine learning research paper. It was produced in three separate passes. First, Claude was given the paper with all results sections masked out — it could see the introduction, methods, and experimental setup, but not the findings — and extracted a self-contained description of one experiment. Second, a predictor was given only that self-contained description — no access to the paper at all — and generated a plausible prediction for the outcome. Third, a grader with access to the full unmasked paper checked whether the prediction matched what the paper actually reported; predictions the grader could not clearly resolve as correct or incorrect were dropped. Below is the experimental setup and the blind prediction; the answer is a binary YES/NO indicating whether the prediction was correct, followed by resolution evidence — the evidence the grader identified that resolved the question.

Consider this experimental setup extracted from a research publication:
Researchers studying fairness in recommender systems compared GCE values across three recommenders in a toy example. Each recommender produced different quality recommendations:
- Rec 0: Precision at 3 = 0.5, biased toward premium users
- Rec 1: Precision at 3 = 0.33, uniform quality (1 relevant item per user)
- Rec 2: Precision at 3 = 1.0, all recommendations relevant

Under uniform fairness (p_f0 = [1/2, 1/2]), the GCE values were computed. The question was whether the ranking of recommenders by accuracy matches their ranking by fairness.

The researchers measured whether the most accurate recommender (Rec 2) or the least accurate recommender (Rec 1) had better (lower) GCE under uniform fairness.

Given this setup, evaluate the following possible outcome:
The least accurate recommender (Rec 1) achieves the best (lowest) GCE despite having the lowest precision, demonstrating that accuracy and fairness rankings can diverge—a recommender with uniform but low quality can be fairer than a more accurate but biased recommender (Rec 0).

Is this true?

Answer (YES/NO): YES